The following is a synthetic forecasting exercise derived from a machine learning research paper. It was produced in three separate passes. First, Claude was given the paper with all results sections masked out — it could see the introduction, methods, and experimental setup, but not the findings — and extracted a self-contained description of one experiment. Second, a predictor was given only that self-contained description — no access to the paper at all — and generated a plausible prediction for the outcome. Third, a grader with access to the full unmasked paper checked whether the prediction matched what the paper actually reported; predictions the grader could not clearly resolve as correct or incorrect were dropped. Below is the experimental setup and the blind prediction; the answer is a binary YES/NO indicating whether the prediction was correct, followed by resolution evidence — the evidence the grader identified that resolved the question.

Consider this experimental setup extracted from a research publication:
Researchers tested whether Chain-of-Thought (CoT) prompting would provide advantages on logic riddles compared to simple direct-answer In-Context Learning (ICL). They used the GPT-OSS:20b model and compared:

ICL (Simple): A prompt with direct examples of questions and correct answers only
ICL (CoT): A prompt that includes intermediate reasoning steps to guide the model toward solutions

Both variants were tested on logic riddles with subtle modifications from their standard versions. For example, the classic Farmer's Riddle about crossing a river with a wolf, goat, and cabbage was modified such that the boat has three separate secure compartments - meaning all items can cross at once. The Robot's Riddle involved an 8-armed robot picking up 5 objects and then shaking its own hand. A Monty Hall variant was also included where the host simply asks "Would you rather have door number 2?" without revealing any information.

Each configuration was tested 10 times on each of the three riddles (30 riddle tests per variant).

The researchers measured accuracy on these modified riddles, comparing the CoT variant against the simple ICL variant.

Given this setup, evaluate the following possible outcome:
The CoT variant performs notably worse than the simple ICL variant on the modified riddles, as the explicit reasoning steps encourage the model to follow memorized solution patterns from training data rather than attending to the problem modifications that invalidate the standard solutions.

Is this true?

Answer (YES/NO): NO